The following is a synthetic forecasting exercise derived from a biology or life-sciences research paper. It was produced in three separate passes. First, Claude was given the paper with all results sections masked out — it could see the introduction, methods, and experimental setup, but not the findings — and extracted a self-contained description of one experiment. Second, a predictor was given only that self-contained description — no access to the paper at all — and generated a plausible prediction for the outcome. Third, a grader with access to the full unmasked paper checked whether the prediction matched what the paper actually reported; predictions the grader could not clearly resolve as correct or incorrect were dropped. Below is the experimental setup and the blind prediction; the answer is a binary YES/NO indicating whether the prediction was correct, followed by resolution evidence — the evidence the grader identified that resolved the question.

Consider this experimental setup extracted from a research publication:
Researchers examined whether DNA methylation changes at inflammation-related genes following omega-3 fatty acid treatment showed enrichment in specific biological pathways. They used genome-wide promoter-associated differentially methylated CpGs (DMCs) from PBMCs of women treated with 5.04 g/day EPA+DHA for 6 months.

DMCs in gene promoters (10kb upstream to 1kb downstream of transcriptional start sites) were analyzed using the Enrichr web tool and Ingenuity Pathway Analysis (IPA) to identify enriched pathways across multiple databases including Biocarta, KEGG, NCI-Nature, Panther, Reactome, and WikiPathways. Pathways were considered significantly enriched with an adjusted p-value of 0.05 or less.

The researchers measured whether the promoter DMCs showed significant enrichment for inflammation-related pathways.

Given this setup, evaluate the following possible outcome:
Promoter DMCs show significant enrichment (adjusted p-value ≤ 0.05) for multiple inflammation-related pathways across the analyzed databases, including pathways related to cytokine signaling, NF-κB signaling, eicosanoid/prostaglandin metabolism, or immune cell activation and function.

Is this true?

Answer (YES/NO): YES